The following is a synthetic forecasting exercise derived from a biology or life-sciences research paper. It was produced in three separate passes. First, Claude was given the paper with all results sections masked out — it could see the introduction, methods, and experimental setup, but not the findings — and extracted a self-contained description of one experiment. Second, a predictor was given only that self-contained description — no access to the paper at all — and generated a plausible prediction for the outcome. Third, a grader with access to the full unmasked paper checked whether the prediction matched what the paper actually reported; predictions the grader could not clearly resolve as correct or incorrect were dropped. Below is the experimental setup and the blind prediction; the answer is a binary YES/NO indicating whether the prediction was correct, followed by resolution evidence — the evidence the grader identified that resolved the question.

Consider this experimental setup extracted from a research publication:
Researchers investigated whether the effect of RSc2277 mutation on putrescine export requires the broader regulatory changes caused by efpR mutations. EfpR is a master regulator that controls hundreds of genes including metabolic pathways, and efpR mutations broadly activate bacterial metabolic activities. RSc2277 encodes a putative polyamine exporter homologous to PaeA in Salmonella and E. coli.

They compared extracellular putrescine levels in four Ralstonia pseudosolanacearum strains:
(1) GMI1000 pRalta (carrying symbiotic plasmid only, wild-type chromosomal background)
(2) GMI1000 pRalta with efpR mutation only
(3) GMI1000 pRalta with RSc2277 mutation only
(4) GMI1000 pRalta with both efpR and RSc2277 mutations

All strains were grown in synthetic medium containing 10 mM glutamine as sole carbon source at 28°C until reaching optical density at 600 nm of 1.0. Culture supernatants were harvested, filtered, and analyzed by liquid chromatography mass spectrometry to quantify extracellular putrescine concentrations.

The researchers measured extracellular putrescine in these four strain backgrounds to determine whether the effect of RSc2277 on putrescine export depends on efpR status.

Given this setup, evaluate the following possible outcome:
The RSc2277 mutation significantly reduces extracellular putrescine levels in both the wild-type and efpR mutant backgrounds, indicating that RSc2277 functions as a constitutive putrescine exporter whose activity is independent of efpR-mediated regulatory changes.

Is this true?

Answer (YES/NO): YES